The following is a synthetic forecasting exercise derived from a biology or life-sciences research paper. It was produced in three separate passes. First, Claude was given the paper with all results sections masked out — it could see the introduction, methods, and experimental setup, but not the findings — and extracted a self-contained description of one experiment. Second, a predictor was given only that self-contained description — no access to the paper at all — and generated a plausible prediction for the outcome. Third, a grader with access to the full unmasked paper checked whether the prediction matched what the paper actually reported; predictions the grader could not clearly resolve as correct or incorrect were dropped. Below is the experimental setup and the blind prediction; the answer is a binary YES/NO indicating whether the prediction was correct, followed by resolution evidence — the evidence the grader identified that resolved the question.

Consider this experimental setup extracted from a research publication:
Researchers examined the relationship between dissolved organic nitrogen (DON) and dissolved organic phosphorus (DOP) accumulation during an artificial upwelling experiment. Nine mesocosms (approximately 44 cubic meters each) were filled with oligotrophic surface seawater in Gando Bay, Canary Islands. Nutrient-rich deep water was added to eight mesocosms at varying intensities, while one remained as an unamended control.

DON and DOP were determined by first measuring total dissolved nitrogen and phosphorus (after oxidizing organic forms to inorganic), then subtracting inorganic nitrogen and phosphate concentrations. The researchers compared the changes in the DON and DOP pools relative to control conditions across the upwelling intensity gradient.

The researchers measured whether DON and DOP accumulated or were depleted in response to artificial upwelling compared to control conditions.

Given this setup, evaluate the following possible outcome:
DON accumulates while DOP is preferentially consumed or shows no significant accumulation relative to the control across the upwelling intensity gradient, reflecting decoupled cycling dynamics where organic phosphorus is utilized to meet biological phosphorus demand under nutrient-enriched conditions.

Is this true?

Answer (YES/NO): NO